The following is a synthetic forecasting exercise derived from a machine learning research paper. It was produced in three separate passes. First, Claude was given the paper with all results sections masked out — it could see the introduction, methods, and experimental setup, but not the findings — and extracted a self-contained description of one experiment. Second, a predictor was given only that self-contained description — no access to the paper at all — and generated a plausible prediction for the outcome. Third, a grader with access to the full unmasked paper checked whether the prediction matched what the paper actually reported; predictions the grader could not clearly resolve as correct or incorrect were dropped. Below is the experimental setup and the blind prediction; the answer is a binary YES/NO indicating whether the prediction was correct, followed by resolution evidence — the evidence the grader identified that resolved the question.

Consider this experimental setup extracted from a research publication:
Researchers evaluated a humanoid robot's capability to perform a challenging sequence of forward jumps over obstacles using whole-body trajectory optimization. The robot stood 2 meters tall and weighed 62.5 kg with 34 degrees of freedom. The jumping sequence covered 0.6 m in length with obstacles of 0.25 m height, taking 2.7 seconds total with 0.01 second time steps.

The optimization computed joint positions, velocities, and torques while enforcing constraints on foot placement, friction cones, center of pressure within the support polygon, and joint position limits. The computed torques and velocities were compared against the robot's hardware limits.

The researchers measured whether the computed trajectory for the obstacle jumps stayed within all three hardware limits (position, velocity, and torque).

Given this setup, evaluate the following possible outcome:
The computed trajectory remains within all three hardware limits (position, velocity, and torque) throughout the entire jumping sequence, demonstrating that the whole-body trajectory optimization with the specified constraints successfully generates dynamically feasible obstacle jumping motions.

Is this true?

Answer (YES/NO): NO